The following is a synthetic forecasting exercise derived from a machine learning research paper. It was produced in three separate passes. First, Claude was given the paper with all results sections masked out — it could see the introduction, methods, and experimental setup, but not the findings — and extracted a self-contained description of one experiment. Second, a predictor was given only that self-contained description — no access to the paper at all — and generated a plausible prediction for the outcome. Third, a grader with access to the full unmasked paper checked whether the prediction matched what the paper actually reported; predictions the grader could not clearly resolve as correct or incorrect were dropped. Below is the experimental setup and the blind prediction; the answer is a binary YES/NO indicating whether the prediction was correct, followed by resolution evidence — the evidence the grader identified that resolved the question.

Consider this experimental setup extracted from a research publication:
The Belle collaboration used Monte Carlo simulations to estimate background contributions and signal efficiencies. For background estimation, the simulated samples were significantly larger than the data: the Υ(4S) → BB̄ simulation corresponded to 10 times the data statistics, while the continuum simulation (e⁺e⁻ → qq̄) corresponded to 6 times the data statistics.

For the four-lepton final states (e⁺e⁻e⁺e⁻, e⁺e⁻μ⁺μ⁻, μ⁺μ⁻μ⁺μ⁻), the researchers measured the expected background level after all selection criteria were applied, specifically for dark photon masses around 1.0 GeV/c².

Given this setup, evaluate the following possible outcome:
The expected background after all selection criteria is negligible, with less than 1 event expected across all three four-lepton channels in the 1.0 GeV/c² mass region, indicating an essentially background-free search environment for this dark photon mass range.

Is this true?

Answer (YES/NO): YES